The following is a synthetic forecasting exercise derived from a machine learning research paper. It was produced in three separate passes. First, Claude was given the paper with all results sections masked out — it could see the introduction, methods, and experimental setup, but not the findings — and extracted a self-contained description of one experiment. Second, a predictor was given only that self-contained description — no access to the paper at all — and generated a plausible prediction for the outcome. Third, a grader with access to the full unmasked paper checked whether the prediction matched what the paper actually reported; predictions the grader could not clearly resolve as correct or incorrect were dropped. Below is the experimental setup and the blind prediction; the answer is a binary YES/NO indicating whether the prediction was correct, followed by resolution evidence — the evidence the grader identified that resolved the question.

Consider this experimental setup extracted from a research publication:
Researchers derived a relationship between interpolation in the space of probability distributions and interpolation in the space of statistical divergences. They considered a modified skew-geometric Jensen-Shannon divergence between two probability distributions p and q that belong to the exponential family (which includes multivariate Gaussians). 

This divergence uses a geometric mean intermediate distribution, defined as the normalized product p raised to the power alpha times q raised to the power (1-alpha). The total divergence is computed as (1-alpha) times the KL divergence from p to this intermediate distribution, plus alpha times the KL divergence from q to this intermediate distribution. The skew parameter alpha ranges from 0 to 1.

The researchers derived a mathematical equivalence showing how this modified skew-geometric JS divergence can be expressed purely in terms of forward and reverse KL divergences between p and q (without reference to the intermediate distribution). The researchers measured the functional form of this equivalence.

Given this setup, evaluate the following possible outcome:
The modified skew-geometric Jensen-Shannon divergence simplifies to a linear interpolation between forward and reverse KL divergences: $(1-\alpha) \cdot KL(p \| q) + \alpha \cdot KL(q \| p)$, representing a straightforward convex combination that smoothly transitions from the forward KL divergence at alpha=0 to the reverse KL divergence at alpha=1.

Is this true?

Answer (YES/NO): NO